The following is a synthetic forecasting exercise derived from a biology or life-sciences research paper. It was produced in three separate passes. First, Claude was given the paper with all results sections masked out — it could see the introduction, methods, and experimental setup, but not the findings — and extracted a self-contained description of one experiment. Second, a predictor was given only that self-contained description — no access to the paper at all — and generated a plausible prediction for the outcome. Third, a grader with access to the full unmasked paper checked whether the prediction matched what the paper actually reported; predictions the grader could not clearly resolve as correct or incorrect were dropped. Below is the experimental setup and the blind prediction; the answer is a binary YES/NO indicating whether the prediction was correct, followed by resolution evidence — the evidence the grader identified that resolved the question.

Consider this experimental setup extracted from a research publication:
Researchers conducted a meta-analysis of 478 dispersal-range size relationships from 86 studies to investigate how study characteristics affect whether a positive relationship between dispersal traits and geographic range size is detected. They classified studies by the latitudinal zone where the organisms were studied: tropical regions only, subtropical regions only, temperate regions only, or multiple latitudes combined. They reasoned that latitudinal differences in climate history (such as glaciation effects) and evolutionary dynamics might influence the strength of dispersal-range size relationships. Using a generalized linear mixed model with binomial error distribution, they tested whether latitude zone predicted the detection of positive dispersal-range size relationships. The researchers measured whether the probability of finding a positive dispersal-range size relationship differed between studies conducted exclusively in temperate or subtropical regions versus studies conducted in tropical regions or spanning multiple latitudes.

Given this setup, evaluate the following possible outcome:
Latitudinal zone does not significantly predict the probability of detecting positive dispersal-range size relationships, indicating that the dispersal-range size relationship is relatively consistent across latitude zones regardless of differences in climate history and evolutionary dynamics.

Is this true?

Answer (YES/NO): NO